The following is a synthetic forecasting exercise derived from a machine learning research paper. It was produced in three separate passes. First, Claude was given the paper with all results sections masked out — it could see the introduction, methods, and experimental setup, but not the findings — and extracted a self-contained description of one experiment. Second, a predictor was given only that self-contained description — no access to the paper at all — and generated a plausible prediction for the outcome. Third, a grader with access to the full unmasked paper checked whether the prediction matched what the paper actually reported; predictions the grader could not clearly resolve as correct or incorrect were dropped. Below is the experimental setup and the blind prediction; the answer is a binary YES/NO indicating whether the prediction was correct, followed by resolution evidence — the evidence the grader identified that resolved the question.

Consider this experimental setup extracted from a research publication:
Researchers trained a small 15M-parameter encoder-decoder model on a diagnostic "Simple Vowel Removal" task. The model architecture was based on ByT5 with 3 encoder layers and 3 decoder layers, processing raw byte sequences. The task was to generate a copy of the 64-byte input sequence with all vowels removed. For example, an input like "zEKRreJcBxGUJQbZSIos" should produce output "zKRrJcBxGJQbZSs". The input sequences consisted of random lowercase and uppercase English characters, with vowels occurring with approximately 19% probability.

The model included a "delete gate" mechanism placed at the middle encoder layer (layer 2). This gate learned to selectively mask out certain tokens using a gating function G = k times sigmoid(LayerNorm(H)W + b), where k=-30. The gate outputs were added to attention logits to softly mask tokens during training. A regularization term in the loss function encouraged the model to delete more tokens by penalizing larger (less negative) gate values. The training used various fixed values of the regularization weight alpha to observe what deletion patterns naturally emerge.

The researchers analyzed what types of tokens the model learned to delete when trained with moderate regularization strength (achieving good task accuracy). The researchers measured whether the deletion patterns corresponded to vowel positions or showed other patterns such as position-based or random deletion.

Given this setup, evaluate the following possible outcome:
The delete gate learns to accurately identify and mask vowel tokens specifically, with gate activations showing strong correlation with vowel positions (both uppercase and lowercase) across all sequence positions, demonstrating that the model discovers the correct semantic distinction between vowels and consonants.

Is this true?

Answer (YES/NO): YES